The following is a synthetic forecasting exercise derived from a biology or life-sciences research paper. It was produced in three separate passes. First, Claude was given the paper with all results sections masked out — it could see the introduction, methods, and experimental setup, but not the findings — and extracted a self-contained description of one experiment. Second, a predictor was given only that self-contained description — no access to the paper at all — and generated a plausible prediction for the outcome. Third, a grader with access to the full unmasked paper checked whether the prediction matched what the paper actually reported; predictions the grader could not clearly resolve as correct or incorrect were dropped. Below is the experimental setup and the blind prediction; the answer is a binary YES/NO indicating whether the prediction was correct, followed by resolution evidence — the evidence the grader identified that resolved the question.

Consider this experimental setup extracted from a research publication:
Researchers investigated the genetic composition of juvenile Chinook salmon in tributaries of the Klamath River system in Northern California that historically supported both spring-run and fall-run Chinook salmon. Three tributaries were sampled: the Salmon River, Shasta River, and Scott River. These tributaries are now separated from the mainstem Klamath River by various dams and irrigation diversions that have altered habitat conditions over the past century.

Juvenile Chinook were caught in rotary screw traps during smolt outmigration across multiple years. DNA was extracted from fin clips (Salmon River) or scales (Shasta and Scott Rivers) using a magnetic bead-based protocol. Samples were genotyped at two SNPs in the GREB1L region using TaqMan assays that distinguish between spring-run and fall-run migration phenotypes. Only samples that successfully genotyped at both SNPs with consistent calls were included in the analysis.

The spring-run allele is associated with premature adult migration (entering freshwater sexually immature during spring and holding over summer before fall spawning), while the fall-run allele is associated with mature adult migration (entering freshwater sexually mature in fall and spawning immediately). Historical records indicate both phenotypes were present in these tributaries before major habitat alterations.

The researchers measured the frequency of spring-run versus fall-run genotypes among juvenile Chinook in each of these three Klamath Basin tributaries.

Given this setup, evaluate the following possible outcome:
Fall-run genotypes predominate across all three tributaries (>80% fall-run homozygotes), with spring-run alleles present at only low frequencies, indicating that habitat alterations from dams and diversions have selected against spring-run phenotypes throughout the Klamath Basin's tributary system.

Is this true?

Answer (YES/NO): NO